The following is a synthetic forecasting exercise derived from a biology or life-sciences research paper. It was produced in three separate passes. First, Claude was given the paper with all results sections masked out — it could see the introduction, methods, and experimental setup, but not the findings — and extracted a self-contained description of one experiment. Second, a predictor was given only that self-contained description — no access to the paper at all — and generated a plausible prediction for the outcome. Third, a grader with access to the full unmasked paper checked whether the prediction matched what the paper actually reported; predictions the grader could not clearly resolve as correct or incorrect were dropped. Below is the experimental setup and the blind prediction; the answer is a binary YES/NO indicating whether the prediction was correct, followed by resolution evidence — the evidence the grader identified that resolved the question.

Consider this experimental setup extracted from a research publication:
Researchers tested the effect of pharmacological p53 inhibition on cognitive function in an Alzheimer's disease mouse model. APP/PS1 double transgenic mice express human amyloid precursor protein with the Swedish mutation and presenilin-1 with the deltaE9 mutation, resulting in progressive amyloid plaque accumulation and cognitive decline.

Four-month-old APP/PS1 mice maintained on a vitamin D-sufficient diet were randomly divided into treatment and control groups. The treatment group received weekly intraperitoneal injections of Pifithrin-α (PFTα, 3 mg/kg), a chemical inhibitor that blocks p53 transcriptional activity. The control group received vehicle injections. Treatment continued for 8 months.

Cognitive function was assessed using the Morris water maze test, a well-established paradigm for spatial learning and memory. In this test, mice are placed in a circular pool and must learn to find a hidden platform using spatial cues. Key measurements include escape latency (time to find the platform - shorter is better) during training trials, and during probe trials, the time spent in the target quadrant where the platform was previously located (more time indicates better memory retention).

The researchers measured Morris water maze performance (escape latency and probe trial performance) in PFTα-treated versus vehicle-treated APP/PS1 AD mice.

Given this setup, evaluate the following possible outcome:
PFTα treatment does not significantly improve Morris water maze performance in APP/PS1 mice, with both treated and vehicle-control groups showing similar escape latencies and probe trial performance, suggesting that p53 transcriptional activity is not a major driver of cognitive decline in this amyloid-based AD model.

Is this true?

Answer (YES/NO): NO